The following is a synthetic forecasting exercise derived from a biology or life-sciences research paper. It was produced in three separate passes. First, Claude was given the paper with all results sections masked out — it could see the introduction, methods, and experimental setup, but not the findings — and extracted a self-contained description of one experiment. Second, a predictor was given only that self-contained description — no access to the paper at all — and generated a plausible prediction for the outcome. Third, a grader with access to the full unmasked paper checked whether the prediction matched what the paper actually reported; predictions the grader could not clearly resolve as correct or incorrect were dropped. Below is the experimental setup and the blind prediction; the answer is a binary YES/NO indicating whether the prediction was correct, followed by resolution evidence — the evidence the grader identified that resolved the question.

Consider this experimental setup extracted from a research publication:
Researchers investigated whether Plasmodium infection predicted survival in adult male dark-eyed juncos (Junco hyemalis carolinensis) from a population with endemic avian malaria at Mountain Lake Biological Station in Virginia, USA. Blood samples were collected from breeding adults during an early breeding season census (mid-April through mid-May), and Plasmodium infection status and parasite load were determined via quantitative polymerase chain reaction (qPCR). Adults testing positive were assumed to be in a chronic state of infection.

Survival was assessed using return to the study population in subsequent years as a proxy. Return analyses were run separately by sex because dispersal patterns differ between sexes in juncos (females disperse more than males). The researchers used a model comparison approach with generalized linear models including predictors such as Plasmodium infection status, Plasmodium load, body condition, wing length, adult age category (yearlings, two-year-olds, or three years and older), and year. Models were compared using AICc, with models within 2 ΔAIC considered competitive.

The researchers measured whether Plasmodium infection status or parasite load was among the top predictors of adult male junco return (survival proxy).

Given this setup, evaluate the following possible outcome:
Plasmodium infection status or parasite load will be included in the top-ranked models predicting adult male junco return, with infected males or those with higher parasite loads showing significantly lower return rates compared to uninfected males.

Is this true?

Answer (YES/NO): NO